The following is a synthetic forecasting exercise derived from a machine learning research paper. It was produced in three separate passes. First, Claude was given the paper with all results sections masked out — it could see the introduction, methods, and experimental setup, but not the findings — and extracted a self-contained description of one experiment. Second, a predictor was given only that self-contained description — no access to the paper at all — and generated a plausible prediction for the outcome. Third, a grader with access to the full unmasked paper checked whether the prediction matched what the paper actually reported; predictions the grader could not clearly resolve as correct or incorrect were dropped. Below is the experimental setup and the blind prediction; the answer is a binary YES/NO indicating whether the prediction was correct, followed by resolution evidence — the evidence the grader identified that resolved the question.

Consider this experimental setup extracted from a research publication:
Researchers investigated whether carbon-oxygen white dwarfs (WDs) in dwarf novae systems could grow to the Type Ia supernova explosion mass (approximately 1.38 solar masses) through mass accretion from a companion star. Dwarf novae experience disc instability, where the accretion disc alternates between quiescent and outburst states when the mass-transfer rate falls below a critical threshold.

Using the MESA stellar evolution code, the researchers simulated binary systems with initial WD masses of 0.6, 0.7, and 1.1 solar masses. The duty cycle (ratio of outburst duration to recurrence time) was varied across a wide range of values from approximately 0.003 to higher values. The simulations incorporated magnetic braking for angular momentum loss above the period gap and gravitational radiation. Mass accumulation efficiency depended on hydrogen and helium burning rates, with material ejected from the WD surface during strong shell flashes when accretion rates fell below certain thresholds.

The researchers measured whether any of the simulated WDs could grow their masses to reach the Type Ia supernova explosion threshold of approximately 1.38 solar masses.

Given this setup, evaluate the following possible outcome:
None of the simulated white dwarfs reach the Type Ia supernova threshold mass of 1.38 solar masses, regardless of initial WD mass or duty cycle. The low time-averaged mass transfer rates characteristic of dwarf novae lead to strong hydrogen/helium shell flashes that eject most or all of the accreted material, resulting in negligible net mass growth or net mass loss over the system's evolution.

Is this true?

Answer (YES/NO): NO